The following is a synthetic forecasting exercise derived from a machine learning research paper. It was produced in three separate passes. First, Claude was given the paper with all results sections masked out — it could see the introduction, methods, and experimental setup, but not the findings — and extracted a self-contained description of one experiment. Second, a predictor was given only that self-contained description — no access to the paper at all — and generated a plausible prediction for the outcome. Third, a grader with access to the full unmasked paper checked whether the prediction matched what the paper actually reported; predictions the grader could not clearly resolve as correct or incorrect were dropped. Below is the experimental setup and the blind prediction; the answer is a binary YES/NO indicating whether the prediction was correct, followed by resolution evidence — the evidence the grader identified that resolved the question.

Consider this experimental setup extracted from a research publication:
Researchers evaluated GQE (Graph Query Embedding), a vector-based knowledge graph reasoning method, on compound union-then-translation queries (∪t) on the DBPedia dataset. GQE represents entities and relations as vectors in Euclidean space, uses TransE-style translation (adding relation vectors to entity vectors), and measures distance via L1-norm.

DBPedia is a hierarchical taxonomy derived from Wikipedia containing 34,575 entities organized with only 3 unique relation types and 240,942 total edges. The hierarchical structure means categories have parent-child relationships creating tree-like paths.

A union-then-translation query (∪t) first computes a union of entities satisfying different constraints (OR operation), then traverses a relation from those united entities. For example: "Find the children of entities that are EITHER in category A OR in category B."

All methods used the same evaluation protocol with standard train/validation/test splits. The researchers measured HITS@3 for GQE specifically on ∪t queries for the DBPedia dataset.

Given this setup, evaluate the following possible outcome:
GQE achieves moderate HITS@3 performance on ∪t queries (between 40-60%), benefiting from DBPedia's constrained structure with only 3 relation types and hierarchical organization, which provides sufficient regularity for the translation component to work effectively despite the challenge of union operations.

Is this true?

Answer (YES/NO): NO